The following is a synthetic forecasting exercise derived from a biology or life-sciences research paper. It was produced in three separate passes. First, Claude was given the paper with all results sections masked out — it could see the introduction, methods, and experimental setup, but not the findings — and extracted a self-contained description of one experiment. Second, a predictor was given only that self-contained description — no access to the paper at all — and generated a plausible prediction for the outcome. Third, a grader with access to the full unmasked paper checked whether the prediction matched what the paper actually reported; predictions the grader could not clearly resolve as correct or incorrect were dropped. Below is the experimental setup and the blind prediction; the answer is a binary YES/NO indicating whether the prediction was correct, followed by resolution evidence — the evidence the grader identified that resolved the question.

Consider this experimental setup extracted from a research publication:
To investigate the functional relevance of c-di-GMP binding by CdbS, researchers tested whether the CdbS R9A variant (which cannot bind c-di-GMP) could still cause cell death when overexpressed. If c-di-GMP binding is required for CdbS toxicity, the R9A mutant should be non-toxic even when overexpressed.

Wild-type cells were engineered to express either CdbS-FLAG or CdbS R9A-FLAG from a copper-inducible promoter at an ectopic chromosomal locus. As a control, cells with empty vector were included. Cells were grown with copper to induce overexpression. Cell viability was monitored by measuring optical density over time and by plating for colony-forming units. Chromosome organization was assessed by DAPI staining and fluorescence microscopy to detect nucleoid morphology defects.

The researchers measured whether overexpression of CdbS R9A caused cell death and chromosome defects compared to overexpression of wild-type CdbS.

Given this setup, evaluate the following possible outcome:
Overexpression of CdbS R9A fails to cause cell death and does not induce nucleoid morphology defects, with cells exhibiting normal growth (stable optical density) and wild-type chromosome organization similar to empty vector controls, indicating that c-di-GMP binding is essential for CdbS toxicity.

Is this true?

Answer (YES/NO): NO